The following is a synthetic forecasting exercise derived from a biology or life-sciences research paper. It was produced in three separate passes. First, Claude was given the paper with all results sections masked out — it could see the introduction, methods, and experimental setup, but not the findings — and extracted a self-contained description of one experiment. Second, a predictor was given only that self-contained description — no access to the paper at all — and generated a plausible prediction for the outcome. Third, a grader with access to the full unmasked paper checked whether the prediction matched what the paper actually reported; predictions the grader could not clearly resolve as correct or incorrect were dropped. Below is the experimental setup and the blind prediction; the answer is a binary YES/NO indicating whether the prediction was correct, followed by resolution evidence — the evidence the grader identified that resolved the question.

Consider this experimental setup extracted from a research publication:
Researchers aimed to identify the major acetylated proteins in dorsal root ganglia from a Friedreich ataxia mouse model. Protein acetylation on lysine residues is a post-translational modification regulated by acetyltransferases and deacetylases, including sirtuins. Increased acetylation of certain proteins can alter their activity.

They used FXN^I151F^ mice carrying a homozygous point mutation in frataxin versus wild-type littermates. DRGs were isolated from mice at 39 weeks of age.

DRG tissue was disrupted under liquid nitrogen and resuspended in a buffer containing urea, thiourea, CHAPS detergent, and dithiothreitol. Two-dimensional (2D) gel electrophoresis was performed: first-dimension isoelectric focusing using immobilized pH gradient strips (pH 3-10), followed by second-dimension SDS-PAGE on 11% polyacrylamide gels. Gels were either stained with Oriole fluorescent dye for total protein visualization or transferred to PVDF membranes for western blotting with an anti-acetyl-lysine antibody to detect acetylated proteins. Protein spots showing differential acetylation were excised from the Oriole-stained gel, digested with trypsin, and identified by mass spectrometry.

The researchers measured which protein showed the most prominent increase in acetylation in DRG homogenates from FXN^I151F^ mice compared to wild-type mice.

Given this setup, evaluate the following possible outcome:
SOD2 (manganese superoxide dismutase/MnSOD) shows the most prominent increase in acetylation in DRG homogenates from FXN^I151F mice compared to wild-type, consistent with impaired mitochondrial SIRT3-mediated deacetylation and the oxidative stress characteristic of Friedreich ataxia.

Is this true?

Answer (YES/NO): NO